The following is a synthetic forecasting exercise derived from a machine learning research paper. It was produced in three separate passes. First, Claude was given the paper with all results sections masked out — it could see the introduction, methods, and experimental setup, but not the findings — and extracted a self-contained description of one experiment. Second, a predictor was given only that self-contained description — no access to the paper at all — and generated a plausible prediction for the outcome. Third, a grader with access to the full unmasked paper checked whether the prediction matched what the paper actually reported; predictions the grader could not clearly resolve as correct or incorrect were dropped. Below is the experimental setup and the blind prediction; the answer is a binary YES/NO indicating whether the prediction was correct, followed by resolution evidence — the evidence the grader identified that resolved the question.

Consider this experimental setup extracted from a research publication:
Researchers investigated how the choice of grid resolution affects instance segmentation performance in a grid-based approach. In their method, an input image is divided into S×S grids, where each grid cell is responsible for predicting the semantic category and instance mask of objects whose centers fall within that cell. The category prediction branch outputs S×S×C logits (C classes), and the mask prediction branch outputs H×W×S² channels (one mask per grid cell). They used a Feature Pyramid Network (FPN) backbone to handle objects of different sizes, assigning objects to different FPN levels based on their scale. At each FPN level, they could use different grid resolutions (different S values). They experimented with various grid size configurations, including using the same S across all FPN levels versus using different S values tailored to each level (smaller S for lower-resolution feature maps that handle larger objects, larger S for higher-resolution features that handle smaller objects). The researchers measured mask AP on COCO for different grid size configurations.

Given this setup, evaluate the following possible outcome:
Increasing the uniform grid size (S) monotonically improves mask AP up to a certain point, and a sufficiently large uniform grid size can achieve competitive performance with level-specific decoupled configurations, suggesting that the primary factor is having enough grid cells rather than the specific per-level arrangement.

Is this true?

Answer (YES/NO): NO